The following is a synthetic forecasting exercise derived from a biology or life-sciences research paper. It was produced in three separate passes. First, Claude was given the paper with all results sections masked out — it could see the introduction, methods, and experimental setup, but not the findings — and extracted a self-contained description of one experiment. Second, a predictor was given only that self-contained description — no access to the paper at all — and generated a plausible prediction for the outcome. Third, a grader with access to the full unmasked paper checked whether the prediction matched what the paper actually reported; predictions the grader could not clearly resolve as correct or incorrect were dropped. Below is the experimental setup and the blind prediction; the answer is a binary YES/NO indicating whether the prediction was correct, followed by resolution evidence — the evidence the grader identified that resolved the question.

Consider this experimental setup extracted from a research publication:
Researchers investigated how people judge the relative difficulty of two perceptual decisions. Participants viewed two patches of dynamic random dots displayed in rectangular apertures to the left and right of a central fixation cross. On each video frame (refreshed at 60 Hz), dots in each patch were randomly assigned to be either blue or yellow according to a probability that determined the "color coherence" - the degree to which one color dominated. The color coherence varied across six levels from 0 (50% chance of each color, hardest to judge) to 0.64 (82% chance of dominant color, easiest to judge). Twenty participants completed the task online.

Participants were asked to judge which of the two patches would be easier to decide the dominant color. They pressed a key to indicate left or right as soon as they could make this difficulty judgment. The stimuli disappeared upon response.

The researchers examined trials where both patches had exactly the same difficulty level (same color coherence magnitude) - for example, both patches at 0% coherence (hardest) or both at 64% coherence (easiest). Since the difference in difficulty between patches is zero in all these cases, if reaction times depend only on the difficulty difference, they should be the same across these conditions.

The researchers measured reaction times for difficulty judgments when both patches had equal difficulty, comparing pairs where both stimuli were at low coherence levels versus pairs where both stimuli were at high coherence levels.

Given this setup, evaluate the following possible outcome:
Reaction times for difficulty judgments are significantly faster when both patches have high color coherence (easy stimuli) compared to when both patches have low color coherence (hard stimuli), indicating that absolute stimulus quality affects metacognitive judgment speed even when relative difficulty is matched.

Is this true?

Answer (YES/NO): YES